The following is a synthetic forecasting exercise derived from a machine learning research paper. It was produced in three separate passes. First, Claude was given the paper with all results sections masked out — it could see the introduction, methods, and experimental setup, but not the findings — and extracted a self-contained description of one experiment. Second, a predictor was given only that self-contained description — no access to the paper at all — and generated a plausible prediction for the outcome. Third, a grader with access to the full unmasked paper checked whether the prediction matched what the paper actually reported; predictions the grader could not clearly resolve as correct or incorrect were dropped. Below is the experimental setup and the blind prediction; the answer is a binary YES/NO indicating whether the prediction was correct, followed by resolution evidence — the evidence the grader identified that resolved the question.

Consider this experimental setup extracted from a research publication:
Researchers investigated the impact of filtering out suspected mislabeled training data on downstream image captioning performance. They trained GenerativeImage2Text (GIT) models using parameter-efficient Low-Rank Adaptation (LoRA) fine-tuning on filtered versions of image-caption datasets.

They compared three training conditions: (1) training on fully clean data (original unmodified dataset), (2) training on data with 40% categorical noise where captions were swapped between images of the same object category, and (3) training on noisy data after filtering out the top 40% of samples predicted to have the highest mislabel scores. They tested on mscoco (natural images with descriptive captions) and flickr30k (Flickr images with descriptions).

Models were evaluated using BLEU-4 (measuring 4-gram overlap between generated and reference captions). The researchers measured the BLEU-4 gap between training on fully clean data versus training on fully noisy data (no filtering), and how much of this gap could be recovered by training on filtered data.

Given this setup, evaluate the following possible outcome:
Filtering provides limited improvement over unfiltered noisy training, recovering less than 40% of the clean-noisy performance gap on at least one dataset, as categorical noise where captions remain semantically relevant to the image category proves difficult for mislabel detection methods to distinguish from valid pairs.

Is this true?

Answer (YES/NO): NO